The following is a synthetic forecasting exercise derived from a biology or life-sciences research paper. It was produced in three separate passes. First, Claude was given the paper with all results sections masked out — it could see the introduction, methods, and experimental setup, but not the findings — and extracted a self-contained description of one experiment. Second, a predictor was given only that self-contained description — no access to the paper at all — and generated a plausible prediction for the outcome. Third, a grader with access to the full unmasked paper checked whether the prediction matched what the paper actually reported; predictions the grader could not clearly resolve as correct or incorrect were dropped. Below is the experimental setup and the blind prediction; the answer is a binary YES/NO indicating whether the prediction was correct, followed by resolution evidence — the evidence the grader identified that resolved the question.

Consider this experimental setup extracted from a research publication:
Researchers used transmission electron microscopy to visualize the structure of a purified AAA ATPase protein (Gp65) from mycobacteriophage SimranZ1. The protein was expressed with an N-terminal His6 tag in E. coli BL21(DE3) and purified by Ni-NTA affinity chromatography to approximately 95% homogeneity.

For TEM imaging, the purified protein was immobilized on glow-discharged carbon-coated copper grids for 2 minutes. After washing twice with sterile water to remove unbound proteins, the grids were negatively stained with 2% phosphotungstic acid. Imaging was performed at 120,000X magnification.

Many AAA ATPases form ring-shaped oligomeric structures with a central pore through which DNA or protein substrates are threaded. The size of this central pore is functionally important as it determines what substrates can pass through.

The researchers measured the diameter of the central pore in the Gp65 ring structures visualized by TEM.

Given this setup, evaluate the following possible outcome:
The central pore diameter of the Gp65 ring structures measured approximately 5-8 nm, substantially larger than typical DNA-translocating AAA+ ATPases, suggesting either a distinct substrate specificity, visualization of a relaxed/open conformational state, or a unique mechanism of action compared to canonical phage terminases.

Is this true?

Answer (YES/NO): NO